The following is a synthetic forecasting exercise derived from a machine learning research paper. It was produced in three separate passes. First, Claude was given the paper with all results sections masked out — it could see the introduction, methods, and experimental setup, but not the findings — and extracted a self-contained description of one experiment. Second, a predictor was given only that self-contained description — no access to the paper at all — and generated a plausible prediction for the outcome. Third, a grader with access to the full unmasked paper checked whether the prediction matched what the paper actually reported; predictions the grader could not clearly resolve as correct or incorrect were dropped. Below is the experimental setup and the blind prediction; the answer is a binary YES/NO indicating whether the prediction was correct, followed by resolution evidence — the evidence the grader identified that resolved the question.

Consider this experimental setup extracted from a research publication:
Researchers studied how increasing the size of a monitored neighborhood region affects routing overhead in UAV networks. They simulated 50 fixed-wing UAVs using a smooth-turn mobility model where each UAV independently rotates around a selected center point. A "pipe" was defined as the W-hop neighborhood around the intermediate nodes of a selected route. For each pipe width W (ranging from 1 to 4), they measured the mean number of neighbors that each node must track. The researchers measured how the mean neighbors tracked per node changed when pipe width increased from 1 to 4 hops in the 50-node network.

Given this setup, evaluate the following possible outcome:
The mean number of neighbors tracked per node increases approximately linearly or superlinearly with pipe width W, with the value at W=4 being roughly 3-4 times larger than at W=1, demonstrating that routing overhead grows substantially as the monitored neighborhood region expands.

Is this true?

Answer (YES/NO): YES